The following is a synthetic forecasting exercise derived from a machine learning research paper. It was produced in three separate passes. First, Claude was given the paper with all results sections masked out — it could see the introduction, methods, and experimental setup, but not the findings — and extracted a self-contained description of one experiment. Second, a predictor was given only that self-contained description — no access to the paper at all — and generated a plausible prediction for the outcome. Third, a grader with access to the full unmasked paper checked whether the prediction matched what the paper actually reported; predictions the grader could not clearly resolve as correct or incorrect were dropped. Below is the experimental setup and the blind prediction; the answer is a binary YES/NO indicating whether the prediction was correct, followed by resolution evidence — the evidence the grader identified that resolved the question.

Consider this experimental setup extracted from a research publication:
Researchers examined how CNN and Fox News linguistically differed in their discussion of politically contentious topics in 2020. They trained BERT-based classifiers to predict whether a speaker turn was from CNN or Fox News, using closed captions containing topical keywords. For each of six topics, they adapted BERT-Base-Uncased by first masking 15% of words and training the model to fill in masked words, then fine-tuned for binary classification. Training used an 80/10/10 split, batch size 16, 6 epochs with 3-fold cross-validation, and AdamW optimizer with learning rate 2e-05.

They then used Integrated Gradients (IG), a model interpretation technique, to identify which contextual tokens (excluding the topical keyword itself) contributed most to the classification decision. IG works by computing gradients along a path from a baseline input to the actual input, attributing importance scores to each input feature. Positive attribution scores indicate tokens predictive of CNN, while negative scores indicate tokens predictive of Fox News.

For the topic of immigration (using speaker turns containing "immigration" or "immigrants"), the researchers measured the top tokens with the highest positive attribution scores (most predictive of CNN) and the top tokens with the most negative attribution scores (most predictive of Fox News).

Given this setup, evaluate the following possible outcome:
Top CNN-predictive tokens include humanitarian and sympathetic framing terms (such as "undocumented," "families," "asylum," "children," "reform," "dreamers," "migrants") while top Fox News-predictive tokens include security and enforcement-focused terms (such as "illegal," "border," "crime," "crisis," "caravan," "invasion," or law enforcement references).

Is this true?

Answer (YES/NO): NO